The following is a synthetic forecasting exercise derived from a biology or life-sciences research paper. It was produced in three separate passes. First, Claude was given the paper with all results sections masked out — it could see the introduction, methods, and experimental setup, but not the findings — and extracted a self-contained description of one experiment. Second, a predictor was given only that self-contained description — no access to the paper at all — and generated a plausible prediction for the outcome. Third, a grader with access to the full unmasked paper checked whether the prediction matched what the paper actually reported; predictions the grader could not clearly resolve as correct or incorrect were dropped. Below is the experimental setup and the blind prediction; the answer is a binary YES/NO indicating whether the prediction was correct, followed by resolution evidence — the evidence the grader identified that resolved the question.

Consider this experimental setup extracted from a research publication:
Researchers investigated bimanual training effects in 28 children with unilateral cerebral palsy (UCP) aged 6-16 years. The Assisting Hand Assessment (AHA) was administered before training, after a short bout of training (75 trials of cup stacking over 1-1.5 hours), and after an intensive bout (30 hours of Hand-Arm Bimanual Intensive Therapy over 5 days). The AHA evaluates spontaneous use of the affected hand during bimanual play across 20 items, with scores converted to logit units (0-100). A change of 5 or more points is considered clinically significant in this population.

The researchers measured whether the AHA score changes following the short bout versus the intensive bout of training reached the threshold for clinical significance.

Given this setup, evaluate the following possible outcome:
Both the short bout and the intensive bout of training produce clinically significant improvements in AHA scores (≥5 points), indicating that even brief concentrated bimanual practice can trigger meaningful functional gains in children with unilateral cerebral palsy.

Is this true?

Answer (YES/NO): NO